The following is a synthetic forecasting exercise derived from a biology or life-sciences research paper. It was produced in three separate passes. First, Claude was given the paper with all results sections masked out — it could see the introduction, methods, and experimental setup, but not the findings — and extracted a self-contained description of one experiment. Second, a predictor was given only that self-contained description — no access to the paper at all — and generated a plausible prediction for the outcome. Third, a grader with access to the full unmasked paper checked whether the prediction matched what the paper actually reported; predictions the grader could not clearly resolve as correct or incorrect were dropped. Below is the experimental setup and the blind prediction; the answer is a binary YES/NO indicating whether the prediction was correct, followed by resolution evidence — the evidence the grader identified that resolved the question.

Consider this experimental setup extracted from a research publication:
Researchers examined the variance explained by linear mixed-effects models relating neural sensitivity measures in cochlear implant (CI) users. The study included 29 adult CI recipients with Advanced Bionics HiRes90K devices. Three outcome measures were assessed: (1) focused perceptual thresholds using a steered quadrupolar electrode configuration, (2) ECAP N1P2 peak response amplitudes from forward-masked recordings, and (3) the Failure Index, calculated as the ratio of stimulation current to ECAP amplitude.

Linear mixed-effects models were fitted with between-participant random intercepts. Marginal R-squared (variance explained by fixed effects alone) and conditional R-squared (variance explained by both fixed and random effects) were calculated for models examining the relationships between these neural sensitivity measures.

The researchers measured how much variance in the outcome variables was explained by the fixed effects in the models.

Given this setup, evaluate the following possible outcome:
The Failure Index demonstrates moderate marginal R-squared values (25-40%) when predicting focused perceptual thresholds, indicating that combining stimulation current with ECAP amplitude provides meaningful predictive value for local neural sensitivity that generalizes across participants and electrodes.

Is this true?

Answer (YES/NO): NO